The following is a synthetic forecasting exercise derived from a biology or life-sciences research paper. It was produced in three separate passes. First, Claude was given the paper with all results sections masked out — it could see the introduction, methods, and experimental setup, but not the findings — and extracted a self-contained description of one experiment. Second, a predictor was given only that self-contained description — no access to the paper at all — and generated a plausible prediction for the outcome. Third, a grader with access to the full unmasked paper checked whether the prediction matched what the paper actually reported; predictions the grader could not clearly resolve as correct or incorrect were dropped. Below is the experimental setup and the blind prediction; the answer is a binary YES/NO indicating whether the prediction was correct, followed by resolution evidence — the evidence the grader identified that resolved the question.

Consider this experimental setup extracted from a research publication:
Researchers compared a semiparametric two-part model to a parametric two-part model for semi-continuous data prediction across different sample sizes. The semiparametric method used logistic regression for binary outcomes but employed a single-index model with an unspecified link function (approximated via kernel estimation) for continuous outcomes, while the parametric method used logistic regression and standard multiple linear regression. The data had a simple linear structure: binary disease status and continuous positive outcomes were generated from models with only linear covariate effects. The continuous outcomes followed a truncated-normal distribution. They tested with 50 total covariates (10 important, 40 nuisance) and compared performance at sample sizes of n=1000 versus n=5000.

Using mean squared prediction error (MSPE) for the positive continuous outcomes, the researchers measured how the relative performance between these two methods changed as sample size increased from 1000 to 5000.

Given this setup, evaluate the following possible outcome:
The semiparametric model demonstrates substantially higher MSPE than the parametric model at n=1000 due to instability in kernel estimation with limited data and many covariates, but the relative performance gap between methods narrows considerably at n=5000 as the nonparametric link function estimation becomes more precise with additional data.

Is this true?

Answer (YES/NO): NO